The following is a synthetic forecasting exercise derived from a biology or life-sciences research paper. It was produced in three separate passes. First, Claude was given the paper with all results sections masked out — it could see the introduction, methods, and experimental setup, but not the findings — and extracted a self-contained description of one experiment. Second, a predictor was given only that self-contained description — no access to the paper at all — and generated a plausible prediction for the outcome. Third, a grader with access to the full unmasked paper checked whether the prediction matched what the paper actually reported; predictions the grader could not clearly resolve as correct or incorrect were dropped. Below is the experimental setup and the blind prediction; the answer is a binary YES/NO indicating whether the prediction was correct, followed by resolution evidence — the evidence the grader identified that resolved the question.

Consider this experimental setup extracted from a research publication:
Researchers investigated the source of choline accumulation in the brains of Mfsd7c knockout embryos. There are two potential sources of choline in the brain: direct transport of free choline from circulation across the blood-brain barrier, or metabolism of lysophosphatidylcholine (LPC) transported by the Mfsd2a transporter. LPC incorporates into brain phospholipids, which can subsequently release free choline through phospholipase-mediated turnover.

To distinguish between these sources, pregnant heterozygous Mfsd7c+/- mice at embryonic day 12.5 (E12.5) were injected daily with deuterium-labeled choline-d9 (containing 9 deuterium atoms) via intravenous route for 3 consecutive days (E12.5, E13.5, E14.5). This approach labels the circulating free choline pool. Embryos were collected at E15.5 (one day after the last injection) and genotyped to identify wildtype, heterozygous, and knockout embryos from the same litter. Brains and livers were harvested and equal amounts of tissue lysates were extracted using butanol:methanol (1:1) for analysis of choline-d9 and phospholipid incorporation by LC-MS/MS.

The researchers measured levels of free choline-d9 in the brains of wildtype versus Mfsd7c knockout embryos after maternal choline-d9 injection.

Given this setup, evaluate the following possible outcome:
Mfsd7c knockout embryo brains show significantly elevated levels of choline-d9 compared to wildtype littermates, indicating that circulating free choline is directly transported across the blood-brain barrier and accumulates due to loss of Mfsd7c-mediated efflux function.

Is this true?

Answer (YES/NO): NO